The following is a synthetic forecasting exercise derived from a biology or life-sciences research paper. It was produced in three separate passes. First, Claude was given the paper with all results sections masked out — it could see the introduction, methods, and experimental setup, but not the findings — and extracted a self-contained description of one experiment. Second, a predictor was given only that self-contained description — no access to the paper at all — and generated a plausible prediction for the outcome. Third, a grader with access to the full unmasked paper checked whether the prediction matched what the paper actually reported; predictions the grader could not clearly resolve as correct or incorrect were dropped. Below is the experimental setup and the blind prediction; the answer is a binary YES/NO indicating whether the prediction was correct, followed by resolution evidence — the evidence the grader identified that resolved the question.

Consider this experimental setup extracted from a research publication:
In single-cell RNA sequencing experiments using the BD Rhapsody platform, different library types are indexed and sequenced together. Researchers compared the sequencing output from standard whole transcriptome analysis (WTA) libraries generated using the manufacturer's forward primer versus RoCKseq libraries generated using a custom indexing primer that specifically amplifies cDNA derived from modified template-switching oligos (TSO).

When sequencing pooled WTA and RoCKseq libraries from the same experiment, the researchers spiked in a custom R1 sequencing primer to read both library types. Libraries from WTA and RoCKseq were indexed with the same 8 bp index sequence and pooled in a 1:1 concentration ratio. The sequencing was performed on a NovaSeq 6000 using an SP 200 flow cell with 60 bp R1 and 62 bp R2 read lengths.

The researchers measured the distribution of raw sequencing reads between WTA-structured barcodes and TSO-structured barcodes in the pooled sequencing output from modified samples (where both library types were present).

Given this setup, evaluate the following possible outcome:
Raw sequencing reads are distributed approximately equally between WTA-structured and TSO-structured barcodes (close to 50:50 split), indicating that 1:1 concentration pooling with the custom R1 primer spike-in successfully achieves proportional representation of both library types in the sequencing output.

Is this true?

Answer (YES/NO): NO